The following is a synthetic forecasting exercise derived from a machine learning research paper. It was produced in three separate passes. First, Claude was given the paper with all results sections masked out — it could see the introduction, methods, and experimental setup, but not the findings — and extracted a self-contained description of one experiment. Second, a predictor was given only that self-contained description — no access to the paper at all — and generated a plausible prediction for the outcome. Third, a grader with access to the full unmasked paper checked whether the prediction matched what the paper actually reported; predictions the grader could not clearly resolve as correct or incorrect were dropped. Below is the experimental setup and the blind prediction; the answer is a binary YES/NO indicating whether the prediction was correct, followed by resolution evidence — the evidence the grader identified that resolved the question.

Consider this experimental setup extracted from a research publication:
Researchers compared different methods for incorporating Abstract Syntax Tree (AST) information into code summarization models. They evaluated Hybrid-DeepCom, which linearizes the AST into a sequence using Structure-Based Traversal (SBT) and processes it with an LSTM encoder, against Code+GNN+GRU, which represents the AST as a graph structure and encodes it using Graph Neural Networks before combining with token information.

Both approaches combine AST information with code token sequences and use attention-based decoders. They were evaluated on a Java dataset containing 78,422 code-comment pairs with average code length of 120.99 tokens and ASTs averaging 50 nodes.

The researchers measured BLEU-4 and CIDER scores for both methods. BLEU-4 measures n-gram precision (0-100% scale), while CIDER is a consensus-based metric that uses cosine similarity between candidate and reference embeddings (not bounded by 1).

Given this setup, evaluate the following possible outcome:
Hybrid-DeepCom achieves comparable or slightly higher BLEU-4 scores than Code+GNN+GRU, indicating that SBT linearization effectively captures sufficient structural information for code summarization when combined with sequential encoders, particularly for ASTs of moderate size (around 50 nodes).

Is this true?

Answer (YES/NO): NO